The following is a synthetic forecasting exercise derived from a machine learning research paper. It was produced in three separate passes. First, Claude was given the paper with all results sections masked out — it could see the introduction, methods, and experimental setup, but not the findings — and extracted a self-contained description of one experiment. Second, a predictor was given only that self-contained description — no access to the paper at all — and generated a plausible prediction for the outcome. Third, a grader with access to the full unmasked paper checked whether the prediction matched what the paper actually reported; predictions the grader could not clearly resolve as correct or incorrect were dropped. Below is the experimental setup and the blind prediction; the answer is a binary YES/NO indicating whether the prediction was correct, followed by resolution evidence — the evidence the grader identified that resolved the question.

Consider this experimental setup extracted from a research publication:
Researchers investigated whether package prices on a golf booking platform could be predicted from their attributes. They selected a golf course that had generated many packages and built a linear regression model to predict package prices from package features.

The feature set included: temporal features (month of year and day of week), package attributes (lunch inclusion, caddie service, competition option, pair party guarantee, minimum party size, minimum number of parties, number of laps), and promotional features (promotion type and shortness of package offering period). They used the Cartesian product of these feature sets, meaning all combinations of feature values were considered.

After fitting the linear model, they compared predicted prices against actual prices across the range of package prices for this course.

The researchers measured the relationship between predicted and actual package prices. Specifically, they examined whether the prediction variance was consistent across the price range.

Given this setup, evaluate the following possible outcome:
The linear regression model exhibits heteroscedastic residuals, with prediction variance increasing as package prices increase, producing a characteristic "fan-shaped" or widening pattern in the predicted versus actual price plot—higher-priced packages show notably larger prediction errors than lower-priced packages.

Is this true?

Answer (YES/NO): YES